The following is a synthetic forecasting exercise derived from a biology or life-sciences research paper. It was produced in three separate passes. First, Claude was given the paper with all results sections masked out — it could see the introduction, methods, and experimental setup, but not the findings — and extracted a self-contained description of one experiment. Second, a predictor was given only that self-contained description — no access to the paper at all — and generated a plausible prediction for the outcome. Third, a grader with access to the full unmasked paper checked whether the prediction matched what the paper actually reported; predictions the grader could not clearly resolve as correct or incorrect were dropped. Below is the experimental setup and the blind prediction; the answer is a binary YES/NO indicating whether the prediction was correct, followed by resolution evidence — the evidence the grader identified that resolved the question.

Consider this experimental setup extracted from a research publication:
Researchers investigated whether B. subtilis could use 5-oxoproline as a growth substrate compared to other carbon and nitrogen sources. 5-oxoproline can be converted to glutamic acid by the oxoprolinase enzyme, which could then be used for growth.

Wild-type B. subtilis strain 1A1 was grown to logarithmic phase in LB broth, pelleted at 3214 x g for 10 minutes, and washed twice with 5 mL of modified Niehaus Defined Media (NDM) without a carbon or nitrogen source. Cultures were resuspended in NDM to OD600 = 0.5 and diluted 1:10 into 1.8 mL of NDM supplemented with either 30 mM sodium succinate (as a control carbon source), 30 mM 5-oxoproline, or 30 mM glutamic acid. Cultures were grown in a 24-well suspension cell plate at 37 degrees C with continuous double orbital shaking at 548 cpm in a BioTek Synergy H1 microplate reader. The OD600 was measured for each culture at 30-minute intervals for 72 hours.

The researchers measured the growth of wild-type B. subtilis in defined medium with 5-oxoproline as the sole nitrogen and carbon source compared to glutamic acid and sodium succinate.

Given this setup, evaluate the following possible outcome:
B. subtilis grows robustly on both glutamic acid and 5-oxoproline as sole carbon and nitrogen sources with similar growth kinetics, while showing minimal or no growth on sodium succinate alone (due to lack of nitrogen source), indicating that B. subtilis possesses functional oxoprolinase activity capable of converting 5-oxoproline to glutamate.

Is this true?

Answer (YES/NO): NO